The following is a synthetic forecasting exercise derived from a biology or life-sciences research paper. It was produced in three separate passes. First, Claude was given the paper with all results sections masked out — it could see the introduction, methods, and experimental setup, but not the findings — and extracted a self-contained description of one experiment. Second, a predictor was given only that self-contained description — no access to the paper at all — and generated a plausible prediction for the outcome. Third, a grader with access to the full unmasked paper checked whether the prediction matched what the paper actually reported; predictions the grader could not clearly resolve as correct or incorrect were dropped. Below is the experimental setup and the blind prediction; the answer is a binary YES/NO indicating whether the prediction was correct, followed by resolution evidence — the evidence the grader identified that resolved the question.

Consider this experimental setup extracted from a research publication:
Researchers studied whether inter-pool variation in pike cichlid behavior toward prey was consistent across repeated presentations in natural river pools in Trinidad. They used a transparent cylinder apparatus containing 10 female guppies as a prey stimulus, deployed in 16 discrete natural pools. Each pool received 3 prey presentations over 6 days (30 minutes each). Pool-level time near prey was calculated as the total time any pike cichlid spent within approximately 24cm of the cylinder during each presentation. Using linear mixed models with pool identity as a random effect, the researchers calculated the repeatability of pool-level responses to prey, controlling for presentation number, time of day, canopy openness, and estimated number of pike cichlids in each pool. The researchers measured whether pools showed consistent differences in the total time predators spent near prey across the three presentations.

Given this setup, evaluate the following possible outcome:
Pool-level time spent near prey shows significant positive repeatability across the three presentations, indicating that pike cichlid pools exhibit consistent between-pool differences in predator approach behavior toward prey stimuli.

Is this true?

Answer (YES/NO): YES